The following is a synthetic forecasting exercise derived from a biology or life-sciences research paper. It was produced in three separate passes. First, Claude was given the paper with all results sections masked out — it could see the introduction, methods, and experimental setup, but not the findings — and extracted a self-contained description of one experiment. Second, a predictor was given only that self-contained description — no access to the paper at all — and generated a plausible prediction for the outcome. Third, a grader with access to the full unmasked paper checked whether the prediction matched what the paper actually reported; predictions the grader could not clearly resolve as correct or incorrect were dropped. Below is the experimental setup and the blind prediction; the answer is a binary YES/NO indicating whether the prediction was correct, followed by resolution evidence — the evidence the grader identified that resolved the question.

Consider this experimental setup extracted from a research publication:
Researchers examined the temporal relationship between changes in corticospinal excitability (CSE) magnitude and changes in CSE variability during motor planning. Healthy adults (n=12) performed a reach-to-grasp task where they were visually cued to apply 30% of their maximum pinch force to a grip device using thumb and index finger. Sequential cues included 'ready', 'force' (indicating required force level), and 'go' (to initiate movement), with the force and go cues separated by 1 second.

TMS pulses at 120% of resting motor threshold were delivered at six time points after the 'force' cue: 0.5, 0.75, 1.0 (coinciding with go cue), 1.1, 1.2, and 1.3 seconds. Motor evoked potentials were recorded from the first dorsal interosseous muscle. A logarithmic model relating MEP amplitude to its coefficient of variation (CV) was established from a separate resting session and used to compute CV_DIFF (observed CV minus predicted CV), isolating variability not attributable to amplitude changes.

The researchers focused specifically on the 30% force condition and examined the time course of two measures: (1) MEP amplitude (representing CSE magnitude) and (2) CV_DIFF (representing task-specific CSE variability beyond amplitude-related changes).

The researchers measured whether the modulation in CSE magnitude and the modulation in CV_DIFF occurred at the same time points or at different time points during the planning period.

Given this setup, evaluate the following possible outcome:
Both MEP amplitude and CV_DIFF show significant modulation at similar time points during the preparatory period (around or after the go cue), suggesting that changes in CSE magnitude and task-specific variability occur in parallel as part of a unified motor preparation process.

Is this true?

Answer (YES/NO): NO